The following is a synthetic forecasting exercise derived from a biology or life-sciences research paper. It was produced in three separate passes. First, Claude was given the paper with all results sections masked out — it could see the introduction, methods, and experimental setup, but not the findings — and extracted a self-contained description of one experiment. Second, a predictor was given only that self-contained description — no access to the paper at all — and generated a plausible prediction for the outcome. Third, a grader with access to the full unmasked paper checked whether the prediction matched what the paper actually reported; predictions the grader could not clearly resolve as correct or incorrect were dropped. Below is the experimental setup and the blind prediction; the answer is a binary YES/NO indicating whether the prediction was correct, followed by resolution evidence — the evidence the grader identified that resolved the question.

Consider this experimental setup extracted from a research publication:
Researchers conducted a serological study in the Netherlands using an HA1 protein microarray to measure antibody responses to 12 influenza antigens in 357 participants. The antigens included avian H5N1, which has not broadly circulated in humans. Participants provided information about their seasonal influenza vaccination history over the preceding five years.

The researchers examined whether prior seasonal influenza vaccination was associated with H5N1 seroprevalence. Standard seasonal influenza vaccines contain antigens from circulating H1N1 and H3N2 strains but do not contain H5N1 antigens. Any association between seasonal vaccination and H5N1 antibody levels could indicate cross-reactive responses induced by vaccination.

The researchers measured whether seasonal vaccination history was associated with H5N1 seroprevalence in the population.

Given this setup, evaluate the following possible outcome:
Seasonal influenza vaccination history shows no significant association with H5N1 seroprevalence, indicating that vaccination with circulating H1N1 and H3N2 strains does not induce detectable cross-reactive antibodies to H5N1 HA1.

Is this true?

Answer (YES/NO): NO